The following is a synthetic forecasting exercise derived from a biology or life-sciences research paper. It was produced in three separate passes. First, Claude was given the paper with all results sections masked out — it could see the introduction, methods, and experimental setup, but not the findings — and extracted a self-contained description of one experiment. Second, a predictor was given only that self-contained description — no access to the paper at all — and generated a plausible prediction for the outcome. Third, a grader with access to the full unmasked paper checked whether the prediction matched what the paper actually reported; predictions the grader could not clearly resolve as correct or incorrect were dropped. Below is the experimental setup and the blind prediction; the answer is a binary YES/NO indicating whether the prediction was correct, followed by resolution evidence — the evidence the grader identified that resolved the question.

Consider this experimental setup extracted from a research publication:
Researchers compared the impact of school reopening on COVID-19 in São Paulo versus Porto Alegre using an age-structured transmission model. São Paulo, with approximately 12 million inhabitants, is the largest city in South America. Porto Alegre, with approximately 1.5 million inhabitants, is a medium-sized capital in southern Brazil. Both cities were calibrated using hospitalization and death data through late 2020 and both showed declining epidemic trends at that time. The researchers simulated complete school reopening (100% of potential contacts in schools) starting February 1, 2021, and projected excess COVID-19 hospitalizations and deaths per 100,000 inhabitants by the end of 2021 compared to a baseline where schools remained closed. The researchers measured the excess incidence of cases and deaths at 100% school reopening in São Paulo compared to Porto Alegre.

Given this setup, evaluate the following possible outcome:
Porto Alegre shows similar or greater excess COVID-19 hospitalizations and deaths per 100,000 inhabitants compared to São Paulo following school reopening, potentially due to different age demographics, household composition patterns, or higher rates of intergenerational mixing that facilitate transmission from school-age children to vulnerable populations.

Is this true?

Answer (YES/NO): YES